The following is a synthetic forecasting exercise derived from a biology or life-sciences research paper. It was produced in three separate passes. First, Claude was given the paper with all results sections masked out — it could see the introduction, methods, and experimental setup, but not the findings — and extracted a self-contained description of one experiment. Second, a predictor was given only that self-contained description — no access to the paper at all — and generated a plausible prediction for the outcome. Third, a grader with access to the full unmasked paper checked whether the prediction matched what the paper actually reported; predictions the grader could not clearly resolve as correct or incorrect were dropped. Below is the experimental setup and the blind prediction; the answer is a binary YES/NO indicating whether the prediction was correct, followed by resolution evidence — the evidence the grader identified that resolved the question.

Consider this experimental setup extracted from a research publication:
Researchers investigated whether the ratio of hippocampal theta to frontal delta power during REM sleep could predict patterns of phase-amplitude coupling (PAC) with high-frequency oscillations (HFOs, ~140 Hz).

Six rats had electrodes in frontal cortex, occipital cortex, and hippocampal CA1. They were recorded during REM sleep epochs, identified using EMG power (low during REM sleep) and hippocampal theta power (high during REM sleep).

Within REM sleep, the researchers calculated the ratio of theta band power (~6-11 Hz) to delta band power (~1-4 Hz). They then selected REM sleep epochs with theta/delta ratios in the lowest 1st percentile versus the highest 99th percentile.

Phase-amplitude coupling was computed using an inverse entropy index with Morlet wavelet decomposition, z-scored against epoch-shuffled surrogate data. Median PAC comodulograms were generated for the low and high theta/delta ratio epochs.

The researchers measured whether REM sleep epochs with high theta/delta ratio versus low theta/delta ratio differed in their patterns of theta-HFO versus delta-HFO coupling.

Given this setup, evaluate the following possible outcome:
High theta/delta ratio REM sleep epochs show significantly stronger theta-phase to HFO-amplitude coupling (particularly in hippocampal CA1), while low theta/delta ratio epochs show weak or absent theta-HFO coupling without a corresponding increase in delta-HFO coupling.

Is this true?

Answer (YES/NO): NO